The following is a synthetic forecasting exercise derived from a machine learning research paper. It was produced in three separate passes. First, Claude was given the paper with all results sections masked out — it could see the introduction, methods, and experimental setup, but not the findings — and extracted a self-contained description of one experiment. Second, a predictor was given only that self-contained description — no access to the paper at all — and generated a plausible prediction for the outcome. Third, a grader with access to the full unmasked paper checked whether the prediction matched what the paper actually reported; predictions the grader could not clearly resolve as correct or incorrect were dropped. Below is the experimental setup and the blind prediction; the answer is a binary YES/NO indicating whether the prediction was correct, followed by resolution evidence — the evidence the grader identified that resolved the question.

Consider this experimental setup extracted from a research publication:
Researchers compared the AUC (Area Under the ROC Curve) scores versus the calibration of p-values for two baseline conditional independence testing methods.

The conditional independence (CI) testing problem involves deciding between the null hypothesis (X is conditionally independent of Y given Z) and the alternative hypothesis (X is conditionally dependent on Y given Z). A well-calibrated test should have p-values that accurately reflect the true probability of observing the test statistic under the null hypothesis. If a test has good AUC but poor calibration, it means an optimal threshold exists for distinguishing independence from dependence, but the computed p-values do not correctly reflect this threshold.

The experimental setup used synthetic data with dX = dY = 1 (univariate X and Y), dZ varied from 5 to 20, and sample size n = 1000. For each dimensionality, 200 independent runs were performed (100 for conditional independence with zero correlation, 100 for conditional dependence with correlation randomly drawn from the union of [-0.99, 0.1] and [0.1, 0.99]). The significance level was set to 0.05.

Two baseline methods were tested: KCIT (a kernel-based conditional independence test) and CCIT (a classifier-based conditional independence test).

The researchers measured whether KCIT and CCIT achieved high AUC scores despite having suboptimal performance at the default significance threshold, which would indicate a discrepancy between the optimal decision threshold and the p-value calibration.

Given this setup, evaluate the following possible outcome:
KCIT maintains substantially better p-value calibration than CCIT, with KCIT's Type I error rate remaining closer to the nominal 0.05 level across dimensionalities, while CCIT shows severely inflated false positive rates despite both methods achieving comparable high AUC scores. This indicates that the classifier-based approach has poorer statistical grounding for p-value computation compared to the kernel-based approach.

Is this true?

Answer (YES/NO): NO